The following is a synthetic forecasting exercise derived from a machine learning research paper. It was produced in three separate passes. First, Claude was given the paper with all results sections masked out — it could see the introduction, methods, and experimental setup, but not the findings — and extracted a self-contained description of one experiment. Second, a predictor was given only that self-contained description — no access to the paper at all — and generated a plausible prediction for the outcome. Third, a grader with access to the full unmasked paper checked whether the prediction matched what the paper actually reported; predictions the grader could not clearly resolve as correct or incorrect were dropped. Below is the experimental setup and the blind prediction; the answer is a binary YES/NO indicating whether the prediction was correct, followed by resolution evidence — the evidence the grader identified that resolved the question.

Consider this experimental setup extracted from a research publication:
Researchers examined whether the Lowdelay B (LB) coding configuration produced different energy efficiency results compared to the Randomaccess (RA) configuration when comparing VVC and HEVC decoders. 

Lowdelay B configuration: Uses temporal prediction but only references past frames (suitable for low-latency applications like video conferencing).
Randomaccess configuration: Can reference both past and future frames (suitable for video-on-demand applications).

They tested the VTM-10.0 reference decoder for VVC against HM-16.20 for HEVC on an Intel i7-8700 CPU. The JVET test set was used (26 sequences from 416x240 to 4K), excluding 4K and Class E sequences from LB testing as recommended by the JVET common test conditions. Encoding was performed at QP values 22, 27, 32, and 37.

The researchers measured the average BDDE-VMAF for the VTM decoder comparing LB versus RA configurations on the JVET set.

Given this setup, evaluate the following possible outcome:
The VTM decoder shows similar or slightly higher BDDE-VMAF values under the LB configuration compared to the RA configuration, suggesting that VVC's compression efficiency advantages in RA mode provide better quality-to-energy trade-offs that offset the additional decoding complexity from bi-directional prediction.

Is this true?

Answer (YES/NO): NO